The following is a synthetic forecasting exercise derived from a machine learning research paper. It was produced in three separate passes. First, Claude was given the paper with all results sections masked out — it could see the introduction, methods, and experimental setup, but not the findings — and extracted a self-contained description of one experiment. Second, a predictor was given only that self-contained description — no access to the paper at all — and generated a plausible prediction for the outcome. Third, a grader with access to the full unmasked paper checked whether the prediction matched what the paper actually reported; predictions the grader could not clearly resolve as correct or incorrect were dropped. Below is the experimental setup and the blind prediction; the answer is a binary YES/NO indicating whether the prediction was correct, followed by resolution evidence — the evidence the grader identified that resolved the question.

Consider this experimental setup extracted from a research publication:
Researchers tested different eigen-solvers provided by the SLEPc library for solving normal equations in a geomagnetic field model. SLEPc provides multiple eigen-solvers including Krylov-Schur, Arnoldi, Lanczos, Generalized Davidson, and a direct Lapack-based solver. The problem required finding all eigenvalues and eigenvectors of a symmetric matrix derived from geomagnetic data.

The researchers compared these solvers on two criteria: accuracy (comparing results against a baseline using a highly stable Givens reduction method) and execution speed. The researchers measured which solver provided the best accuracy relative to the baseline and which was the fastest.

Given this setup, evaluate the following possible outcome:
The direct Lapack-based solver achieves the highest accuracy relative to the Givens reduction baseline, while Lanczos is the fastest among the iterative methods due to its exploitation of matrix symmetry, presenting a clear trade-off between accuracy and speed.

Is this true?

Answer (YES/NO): NO